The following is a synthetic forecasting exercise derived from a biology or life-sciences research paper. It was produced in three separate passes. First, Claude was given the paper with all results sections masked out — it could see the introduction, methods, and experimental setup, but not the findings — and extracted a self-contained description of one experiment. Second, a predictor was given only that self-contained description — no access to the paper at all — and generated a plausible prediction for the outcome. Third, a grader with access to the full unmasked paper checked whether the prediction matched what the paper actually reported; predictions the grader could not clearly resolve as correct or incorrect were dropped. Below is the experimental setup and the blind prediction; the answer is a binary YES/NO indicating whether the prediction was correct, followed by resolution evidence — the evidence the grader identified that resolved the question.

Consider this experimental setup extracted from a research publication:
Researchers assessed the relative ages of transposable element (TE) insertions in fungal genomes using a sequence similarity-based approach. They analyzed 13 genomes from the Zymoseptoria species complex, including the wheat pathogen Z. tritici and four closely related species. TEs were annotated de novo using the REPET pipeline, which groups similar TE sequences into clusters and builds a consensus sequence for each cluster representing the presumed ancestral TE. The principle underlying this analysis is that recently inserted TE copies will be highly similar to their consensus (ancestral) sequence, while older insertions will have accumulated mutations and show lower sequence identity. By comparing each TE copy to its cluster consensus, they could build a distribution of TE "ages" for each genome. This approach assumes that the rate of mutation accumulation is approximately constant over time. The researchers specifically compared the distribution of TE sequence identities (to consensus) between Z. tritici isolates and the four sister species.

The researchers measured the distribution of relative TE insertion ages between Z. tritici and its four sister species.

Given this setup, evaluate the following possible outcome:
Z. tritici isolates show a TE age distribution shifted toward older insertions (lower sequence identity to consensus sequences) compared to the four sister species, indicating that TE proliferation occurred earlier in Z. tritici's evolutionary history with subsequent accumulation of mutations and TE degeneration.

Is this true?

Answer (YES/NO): NO